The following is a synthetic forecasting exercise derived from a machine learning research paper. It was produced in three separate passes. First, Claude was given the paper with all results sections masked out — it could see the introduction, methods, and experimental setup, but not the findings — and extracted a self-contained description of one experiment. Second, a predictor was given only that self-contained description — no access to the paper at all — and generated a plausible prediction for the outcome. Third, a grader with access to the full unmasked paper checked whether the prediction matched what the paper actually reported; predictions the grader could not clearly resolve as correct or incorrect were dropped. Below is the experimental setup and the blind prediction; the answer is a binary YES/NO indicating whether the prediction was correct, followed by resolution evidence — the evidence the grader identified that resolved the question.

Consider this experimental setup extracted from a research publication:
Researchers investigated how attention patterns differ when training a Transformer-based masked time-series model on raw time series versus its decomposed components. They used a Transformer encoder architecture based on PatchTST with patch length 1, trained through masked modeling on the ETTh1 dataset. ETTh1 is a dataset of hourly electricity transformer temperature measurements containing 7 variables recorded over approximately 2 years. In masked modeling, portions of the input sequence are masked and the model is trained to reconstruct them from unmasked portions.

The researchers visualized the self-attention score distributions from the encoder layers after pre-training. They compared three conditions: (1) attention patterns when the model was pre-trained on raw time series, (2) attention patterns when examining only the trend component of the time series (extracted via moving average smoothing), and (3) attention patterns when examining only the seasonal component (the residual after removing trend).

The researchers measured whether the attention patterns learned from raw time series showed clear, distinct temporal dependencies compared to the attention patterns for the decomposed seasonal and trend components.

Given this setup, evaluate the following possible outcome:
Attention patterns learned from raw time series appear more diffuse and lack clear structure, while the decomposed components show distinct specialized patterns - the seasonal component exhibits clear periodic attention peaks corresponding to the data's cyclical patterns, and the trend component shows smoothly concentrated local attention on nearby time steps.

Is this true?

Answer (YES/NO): YES